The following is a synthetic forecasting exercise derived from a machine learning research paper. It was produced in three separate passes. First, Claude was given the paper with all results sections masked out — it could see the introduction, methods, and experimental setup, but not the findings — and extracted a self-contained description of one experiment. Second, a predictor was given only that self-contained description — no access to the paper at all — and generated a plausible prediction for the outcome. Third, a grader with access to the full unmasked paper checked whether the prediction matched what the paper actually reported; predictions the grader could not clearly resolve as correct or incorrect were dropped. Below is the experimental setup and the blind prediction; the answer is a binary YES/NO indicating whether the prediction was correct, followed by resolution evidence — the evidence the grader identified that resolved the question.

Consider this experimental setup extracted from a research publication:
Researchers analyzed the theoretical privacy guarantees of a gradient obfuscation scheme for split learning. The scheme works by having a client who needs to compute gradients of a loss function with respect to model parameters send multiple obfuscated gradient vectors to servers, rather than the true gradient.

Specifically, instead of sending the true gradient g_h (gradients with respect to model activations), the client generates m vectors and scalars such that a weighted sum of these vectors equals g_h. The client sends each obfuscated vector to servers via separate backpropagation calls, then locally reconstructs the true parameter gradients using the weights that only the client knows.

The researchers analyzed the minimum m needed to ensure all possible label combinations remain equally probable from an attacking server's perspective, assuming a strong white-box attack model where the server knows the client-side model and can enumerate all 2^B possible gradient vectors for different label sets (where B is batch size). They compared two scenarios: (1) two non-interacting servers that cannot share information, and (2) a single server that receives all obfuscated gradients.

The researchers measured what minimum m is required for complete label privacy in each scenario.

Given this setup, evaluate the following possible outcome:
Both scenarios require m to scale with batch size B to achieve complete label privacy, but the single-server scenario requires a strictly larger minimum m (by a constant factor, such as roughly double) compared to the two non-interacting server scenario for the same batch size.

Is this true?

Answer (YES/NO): NO